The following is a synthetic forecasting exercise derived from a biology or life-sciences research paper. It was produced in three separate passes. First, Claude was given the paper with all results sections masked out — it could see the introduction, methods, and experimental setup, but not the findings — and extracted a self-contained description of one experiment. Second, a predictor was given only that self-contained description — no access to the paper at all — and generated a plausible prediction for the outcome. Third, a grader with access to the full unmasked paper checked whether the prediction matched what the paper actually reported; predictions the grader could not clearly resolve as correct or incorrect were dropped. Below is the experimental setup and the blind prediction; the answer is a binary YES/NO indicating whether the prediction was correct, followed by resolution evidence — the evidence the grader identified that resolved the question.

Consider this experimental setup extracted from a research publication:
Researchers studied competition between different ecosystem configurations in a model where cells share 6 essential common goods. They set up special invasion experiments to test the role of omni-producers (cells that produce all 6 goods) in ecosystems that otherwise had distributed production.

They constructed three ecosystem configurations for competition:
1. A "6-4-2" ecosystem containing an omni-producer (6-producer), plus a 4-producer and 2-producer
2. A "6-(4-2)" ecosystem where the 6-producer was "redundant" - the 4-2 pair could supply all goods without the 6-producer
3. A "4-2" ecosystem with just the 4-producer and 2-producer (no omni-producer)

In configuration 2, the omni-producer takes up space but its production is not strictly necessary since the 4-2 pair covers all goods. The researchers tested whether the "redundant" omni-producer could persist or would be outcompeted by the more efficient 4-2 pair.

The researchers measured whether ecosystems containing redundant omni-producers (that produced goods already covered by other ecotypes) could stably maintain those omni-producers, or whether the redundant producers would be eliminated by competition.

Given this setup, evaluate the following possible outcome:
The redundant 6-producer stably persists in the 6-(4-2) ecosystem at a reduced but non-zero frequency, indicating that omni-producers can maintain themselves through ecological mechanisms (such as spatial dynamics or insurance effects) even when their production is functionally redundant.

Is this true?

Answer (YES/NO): YES